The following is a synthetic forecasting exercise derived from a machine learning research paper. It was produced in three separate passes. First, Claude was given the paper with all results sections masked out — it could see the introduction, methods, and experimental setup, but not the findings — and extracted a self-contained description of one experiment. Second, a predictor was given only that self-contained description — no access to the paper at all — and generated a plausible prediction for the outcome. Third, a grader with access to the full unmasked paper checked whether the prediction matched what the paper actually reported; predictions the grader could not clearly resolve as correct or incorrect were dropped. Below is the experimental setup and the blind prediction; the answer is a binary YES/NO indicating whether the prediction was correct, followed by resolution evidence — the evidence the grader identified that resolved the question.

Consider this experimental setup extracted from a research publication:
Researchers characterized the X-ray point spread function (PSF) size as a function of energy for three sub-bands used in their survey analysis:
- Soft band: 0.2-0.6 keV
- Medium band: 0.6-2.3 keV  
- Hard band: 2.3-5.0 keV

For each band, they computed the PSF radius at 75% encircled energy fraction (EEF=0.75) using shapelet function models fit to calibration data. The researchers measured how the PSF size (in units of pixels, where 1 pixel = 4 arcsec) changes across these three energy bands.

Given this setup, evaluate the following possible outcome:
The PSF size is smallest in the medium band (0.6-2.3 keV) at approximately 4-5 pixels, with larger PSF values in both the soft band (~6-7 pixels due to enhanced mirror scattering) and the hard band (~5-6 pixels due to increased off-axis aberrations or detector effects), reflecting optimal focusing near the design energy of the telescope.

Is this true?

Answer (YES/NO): NO